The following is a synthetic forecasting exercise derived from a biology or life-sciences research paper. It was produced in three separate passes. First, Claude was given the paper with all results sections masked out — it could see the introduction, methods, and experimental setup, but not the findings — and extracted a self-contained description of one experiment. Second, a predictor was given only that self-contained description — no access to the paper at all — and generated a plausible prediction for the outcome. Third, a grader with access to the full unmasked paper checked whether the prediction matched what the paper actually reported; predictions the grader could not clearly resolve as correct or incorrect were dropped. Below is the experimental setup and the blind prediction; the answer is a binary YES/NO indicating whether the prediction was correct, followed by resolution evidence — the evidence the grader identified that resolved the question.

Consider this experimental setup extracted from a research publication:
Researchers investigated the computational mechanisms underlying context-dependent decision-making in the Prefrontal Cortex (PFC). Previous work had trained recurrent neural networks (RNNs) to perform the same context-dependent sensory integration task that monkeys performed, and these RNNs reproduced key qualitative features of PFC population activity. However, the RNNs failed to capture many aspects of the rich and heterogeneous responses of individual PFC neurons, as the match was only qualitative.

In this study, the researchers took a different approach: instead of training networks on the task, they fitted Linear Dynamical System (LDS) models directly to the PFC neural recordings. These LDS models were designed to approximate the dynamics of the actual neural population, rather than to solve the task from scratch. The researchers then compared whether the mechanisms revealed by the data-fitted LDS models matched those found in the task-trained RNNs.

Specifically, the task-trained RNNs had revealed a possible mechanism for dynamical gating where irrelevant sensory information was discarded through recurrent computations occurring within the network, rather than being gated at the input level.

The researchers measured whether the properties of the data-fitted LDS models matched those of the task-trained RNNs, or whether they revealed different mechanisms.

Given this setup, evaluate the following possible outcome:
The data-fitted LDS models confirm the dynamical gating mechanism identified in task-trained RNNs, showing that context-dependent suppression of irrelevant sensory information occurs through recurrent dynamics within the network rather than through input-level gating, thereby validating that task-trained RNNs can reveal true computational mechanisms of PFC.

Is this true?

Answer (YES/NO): NO